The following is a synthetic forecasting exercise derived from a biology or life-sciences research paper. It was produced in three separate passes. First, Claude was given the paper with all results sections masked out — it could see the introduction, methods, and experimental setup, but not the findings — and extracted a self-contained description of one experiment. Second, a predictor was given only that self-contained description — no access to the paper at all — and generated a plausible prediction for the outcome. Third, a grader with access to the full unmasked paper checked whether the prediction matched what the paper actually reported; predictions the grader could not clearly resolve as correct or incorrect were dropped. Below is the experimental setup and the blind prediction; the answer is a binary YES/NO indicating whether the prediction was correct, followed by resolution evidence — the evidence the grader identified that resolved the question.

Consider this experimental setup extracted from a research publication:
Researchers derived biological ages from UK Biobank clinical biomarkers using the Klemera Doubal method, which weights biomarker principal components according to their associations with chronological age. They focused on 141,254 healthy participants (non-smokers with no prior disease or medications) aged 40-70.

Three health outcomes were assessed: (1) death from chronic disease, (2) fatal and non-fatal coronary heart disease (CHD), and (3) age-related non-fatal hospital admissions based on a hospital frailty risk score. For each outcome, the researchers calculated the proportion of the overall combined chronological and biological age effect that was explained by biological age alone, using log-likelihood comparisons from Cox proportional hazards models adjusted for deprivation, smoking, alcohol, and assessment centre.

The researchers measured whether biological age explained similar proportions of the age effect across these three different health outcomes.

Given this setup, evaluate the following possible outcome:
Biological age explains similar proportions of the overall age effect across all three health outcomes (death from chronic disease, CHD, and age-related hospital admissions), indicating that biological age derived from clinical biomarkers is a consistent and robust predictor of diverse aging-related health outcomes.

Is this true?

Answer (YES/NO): NO